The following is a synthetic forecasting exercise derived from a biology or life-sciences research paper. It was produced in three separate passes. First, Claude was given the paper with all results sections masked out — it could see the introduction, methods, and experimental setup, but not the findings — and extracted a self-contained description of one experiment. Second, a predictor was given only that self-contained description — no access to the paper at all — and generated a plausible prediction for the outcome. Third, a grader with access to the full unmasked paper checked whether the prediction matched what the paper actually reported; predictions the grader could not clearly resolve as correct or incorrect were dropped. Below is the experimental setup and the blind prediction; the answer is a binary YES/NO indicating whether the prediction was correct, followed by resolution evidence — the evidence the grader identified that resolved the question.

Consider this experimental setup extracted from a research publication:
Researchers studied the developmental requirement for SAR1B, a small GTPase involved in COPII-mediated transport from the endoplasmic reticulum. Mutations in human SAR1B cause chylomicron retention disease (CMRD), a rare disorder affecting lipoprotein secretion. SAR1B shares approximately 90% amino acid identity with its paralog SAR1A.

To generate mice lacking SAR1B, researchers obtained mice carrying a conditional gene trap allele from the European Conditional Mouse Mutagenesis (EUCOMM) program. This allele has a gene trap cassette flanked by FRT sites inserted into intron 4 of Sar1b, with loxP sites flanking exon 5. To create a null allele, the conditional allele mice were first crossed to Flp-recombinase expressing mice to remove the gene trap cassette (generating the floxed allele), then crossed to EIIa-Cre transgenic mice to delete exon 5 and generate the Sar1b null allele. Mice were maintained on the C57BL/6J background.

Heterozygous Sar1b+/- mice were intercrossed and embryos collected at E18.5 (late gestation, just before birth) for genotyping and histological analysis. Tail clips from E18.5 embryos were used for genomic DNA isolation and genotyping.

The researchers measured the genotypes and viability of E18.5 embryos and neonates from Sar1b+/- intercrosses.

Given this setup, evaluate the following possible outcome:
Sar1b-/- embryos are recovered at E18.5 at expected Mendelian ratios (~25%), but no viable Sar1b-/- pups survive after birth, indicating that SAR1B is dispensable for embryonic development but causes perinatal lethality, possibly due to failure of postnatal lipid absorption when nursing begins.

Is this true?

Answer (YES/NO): YES